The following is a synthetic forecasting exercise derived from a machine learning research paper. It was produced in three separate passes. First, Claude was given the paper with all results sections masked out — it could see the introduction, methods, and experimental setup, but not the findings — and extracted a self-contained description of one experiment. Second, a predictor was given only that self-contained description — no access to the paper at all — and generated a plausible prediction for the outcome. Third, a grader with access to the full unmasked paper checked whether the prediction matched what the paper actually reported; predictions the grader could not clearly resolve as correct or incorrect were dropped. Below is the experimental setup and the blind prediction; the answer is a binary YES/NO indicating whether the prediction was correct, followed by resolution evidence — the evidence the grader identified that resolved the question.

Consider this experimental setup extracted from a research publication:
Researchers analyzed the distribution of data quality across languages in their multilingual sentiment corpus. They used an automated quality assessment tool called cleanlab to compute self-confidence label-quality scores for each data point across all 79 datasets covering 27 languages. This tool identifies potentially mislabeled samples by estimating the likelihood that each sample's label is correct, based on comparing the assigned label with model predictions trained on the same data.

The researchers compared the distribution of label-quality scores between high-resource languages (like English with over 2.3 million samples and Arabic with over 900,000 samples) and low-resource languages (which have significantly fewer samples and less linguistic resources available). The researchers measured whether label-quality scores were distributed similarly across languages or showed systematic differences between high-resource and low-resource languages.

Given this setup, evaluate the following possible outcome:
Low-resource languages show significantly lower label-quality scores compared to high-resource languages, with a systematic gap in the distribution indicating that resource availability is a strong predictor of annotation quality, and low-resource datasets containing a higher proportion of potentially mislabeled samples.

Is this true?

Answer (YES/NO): YES